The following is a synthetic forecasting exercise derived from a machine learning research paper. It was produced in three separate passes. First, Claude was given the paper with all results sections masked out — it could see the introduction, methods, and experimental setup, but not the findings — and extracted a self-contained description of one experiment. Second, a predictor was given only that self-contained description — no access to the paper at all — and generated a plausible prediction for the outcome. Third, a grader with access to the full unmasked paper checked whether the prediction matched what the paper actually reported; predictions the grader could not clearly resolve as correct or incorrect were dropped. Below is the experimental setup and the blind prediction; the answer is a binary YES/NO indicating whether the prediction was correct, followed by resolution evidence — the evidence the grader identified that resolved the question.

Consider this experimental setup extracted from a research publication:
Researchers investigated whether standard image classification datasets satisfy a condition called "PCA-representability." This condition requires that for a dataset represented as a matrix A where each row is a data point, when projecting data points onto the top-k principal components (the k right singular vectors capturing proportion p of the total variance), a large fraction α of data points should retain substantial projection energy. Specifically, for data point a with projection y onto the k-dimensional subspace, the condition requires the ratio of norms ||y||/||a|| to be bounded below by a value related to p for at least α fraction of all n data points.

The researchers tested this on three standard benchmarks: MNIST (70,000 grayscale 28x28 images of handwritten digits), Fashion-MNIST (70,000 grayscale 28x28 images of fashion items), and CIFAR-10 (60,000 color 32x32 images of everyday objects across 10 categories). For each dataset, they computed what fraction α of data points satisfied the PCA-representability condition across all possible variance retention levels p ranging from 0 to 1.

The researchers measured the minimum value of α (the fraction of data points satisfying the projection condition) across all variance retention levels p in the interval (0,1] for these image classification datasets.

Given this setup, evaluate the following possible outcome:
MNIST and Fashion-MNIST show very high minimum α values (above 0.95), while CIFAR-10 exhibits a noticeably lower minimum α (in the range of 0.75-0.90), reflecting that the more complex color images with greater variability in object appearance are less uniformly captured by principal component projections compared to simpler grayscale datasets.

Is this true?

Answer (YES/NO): NO